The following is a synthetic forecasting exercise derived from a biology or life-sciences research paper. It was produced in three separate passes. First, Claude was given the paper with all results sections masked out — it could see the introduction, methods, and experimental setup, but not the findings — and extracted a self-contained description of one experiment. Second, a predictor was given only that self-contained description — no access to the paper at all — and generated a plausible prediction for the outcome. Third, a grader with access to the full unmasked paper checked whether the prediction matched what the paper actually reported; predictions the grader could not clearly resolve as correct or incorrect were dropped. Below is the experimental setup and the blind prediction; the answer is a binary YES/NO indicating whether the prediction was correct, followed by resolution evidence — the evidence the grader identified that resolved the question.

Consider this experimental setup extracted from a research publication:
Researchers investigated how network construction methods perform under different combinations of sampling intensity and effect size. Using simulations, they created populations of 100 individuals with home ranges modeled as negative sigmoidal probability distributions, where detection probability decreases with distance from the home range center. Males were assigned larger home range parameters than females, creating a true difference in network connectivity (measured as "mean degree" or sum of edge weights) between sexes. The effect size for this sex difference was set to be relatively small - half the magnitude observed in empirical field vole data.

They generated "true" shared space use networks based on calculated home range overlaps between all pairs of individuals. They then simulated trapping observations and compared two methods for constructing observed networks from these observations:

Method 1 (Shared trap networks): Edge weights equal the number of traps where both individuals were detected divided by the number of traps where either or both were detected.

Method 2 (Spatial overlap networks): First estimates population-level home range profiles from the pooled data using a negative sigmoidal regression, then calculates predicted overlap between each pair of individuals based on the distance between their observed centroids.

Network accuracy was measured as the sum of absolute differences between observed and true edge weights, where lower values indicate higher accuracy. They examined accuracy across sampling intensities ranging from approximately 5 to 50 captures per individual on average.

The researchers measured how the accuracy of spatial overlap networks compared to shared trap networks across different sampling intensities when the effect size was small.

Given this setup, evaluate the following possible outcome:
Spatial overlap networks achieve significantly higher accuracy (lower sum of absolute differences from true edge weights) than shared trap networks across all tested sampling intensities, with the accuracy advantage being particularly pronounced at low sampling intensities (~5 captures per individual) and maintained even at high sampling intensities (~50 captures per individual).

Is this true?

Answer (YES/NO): NO